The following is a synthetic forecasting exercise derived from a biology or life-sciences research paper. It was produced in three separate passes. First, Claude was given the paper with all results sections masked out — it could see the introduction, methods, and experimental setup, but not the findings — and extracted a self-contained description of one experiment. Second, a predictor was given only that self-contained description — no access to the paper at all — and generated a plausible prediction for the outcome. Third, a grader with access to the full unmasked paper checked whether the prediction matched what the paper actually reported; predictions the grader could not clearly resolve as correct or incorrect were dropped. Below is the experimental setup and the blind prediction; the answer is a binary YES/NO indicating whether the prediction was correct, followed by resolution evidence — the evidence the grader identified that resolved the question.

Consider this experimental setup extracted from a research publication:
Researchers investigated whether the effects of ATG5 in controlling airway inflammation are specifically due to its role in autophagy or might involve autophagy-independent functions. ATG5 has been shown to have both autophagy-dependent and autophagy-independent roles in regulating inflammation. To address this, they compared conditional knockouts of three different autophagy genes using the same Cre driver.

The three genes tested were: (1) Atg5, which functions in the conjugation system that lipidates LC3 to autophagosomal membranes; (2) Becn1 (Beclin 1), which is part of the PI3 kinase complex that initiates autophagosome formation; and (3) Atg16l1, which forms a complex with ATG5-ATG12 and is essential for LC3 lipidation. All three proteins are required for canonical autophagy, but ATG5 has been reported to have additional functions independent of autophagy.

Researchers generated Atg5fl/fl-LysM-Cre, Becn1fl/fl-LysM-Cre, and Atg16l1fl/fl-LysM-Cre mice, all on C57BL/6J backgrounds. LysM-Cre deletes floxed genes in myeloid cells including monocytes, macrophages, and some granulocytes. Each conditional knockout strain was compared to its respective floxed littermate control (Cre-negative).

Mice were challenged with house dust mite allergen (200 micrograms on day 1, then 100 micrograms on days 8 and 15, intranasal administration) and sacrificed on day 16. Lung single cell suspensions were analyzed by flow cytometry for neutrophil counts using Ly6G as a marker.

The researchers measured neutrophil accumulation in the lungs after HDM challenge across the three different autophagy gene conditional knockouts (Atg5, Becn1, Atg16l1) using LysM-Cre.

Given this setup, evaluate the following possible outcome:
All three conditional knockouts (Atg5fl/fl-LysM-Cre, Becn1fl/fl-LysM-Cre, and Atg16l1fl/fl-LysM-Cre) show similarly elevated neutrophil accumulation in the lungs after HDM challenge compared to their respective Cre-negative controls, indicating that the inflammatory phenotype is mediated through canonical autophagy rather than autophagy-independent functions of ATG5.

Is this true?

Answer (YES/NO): YES